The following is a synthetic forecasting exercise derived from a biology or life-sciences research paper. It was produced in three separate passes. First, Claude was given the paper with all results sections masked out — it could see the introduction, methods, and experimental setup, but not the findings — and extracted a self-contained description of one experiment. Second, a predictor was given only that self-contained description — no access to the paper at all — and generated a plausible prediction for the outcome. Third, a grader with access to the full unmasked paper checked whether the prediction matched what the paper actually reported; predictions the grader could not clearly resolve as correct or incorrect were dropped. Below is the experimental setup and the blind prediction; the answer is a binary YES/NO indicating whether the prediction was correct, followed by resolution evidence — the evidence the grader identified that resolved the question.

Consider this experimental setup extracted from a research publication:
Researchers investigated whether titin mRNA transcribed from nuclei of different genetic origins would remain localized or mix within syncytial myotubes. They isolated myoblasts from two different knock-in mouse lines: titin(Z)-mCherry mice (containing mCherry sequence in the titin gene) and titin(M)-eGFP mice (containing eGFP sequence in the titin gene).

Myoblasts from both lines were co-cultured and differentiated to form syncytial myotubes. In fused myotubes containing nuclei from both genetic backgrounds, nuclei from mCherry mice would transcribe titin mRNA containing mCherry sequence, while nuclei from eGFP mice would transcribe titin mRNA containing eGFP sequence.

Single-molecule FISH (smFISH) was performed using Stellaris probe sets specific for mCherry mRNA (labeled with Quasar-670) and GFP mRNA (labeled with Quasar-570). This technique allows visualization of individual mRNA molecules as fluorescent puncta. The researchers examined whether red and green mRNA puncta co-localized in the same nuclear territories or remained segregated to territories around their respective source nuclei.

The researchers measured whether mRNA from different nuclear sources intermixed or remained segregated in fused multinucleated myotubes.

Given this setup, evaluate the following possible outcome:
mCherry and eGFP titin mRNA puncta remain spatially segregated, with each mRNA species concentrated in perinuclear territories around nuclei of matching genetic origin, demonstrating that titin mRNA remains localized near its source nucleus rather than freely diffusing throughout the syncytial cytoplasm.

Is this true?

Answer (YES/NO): NO